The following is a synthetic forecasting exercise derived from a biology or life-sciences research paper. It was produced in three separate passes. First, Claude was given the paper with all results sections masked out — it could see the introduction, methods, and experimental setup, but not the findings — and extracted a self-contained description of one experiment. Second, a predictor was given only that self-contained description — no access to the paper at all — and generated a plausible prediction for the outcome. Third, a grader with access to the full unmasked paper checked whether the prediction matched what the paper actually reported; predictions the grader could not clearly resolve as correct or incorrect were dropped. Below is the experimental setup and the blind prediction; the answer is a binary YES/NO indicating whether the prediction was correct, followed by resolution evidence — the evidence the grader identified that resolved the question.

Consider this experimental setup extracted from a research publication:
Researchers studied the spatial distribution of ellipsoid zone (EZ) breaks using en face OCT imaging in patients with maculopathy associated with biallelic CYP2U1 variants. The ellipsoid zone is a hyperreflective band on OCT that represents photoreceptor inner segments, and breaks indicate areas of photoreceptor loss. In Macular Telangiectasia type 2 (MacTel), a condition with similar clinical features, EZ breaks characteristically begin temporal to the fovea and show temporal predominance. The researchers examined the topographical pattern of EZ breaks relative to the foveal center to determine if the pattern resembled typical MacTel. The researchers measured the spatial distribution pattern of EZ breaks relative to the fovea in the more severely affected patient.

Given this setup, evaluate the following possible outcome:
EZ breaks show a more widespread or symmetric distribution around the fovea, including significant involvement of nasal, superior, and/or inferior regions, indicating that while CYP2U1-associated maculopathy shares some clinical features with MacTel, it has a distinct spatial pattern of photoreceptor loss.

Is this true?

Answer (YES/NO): YES